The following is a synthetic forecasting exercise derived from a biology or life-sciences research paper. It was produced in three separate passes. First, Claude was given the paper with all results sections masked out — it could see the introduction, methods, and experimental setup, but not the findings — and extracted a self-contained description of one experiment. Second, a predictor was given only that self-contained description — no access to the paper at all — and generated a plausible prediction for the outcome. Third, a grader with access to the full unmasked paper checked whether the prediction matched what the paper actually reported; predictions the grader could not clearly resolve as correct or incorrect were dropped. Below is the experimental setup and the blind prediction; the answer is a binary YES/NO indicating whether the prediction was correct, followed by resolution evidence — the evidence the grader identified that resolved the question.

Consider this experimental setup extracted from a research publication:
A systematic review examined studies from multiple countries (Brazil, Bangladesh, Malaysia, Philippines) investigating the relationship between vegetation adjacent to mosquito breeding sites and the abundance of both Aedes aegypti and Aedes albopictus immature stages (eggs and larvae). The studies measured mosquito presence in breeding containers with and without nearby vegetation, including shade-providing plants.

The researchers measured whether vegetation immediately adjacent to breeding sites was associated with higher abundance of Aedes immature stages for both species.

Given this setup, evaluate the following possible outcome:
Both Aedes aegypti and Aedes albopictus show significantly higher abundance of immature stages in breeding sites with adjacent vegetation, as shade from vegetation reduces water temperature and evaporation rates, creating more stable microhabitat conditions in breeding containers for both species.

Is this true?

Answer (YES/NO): YES